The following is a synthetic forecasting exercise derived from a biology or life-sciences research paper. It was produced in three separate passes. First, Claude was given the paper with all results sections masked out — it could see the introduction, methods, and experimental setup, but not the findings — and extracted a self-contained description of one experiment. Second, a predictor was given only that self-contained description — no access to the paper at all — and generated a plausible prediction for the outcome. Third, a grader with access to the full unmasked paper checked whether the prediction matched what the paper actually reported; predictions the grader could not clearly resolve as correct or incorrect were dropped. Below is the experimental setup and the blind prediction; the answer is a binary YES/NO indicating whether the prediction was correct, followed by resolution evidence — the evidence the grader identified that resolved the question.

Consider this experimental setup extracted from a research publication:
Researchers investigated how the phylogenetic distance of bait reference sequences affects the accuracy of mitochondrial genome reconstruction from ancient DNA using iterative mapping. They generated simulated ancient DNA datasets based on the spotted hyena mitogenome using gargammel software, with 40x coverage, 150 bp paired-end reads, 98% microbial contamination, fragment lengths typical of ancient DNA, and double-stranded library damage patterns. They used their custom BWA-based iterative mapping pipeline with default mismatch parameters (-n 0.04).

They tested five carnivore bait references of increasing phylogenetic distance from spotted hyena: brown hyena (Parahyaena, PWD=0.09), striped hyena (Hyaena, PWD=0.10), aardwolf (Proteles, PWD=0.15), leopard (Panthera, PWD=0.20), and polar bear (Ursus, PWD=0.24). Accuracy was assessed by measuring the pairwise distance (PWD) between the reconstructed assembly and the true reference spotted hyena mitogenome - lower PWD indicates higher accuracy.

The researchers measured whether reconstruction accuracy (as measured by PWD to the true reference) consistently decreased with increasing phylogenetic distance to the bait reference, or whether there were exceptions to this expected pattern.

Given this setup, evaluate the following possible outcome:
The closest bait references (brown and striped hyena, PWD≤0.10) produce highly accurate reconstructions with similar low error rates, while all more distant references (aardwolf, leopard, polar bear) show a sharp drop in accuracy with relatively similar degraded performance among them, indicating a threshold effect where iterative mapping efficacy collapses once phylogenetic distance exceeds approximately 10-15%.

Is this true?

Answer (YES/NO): NO